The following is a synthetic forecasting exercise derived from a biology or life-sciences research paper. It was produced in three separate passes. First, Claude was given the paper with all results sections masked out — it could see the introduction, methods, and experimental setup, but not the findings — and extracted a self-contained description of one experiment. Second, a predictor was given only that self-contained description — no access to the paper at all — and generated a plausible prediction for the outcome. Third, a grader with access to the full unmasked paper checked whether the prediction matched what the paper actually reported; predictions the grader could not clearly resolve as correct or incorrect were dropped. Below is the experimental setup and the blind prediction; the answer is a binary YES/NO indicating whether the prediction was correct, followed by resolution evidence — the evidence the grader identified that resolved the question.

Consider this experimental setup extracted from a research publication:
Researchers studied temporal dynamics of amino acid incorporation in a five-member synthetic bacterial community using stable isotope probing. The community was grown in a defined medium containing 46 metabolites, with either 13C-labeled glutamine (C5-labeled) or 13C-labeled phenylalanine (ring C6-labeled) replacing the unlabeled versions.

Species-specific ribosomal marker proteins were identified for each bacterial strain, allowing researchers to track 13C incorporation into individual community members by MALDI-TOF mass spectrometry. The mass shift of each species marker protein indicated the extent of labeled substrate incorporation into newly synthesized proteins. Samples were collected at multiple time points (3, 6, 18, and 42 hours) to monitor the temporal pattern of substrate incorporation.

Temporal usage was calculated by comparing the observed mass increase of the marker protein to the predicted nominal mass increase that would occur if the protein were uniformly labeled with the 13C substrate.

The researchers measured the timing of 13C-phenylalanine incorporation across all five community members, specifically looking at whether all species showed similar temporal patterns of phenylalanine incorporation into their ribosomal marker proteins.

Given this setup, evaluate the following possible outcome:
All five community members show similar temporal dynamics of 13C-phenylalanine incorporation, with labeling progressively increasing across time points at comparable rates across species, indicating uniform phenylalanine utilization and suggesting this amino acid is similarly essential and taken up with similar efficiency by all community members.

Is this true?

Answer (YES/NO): NO